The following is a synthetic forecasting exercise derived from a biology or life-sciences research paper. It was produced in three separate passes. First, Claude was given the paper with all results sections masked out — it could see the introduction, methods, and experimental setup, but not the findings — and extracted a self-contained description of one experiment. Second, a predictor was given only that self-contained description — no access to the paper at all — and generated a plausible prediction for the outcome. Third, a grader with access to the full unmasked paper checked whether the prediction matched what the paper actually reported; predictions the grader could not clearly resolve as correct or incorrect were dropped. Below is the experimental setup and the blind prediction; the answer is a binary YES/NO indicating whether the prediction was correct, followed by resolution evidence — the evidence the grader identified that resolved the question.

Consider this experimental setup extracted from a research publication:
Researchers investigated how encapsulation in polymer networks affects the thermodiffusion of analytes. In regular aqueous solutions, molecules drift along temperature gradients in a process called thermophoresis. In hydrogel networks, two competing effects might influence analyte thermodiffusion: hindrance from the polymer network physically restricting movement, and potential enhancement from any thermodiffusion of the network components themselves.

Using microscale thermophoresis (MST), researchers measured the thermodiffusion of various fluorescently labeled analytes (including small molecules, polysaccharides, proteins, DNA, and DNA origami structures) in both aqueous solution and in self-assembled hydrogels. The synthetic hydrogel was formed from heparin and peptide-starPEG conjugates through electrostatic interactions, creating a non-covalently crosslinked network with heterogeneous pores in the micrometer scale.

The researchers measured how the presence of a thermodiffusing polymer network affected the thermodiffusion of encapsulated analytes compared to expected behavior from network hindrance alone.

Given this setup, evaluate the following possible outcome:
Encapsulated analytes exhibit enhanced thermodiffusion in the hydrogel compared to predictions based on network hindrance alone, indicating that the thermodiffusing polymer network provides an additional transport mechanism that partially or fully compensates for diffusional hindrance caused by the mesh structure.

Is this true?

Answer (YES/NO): YES